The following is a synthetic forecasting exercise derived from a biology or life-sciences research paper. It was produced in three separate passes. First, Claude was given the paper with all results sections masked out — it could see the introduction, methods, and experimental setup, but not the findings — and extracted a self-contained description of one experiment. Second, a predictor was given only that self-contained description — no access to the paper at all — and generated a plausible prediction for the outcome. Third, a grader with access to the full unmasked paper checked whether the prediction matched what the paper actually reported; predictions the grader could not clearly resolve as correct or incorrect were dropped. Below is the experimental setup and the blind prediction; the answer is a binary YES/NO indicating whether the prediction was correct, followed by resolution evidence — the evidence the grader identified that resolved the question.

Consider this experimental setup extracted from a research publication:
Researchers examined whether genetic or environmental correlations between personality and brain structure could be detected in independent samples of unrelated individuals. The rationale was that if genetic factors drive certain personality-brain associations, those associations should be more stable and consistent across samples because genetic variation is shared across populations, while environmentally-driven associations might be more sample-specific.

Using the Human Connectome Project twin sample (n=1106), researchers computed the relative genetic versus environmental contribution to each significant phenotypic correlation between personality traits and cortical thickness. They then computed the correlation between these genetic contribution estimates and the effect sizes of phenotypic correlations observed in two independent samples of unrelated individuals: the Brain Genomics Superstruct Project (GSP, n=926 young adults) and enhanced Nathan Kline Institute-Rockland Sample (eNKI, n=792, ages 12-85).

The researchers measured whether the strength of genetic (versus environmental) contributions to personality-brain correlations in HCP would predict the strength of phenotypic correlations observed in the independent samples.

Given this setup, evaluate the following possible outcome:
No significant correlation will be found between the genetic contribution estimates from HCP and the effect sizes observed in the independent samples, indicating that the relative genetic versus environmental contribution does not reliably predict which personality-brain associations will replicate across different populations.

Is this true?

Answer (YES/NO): NO